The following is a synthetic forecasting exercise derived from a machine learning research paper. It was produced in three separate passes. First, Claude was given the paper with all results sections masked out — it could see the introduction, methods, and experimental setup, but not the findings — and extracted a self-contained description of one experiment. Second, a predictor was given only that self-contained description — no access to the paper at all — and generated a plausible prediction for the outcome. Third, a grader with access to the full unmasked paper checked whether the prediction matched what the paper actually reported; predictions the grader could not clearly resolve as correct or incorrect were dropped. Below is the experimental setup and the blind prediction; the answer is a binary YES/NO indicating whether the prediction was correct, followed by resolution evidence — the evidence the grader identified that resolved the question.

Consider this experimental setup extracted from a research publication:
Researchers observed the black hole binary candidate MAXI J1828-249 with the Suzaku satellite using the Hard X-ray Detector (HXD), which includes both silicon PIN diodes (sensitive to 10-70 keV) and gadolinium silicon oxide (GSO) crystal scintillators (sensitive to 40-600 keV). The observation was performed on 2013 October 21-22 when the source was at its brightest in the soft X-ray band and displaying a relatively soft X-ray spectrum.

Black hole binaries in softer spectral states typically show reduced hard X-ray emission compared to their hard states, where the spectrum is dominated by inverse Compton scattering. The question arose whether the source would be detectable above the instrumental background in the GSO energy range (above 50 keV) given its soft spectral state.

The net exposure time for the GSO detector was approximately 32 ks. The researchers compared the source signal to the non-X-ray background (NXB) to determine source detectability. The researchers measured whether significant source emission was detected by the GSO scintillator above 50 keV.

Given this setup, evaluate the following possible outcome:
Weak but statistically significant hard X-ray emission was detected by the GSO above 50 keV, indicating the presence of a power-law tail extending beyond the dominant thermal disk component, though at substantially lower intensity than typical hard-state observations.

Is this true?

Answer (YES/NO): YES